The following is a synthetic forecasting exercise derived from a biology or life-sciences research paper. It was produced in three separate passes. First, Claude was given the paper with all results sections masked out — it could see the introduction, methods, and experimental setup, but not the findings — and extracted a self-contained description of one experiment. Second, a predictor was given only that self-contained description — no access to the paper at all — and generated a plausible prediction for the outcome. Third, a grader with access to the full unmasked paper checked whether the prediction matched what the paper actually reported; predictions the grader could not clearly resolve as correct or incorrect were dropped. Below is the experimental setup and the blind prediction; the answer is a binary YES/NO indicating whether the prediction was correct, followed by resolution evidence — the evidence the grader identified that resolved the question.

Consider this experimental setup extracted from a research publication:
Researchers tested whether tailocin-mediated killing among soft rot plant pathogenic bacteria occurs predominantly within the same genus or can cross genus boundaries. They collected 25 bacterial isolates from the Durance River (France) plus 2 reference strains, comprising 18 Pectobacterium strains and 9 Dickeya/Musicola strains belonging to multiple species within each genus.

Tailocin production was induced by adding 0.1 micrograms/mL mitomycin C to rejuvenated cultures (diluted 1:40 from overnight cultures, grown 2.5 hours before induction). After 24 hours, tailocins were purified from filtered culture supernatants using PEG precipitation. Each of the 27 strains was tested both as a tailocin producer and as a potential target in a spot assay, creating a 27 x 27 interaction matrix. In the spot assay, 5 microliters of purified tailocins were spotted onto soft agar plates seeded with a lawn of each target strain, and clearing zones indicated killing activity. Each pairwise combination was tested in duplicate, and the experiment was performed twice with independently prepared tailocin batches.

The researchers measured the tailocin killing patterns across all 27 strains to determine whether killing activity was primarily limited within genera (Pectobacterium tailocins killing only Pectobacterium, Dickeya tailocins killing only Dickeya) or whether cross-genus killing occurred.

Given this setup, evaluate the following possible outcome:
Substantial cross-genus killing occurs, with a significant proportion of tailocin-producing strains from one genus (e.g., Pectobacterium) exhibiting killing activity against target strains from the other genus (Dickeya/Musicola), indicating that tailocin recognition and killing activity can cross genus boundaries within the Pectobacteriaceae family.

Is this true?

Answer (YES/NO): NO